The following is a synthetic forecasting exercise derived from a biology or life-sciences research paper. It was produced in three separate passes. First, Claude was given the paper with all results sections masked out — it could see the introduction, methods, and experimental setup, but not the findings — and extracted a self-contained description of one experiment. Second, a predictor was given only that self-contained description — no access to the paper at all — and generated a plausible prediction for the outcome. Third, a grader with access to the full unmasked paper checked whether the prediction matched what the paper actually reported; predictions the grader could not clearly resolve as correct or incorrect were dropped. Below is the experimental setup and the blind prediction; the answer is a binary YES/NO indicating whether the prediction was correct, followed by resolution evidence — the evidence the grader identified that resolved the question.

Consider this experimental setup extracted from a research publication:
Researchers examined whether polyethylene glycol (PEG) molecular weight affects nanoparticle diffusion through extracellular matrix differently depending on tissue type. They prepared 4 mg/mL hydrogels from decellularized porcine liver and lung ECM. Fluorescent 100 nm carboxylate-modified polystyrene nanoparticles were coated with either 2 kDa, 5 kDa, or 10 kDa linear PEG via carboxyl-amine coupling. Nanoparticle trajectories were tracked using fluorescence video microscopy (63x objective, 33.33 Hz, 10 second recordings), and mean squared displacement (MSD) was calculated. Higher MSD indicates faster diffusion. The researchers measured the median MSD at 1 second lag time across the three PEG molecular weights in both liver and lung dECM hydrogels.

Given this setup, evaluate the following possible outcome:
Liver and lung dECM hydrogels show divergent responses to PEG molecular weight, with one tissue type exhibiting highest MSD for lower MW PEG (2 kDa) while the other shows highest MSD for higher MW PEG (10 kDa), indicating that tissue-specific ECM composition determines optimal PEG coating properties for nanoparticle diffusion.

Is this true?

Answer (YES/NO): NO